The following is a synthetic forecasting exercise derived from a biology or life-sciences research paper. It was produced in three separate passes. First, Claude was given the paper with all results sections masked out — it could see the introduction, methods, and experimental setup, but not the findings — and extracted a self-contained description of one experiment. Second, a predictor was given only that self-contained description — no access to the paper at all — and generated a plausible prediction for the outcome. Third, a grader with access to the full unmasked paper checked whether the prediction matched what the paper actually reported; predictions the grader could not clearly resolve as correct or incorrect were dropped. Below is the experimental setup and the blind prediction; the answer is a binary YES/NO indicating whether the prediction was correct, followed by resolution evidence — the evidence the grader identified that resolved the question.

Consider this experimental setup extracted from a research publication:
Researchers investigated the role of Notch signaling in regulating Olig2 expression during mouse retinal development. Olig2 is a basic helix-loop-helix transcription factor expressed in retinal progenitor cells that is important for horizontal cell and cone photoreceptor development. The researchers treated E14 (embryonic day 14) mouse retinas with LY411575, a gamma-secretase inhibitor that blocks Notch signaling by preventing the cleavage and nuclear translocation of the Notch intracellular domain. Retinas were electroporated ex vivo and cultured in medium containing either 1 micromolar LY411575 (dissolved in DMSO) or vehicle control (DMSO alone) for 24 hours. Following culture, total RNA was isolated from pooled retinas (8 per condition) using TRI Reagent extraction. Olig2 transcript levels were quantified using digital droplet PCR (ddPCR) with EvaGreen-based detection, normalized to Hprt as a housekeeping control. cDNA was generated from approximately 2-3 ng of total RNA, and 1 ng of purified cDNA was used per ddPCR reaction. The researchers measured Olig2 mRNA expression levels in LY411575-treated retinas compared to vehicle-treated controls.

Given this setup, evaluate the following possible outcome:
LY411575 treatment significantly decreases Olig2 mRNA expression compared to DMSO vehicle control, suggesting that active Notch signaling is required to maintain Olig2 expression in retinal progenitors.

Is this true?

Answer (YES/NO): NO